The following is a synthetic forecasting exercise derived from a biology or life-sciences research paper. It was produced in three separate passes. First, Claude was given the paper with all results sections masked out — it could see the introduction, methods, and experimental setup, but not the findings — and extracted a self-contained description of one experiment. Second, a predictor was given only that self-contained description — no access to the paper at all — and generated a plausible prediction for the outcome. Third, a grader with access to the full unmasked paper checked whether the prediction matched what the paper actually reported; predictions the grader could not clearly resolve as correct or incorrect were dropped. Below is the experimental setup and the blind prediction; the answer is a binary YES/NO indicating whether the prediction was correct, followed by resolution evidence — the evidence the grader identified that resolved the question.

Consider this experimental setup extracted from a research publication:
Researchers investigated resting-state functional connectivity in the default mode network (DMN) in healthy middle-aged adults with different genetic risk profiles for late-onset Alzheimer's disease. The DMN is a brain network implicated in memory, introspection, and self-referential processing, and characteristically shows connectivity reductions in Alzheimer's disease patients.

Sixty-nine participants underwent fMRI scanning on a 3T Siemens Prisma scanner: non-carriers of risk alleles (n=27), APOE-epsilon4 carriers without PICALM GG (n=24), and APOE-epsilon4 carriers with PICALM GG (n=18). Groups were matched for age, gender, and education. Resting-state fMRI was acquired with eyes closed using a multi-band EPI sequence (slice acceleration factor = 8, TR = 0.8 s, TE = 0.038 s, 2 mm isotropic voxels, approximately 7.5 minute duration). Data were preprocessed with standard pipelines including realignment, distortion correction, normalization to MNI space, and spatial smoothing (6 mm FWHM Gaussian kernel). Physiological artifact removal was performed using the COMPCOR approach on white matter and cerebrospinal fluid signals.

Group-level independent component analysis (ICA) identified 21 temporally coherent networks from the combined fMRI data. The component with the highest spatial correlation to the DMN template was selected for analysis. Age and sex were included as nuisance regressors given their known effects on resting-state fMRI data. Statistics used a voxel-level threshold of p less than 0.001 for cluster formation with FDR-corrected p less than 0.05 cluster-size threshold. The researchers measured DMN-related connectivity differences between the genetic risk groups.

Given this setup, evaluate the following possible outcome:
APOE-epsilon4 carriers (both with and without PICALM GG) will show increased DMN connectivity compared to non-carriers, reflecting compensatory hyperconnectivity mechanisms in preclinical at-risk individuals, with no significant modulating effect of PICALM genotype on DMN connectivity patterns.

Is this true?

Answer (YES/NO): NO